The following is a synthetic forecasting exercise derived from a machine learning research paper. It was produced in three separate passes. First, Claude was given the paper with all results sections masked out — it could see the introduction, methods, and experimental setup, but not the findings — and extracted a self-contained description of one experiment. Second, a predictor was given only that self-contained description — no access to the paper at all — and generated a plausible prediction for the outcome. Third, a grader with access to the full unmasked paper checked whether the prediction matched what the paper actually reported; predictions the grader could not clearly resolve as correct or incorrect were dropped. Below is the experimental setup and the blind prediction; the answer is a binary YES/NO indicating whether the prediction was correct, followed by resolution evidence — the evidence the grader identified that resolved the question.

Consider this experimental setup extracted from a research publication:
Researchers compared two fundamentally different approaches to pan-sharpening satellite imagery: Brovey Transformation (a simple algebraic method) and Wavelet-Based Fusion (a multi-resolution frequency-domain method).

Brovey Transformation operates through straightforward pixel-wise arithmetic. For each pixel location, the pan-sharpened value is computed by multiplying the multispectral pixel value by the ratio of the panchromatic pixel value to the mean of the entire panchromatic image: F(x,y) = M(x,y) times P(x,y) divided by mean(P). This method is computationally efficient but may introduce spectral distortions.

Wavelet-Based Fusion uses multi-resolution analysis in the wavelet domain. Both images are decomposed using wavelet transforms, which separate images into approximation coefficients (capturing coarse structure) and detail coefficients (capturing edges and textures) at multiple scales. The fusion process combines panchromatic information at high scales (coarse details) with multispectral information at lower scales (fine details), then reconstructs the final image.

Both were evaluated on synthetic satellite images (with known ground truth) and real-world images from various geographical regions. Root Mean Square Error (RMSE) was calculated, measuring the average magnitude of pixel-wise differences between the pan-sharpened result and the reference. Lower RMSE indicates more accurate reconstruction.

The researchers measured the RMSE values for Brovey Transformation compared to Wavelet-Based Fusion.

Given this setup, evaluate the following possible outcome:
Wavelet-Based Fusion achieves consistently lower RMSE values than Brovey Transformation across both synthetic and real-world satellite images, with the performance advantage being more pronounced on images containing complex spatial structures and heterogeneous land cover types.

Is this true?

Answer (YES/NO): NO